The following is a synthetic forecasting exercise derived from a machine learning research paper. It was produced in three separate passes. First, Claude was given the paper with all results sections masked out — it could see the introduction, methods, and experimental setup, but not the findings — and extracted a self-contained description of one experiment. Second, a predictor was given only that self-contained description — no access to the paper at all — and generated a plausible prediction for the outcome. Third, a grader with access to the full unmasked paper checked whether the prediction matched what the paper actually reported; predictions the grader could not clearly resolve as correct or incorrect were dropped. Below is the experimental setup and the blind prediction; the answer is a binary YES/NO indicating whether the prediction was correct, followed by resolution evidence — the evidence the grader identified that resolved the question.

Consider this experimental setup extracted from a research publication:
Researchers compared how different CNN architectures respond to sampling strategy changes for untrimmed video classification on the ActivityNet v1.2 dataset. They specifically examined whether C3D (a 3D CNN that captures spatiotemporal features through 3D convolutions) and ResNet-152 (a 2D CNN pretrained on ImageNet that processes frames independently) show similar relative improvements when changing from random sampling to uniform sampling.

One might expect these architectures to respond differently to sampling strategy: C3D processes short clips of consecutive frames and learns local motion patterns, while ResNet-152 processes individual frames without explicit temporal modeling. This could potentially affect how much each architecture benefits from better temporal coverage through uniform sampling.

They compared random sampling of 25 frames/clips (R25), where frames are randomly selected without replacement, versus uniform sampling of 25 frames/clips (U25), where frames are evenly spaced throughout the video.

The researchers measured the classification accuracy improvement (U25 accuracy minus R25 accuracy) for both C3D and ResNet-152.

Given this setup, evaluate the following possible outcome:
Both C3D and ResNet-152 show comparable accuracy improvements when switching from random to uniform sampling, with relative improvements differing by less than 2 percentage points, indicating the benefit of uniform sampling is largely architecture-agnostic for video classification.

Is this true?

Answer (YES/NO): YES